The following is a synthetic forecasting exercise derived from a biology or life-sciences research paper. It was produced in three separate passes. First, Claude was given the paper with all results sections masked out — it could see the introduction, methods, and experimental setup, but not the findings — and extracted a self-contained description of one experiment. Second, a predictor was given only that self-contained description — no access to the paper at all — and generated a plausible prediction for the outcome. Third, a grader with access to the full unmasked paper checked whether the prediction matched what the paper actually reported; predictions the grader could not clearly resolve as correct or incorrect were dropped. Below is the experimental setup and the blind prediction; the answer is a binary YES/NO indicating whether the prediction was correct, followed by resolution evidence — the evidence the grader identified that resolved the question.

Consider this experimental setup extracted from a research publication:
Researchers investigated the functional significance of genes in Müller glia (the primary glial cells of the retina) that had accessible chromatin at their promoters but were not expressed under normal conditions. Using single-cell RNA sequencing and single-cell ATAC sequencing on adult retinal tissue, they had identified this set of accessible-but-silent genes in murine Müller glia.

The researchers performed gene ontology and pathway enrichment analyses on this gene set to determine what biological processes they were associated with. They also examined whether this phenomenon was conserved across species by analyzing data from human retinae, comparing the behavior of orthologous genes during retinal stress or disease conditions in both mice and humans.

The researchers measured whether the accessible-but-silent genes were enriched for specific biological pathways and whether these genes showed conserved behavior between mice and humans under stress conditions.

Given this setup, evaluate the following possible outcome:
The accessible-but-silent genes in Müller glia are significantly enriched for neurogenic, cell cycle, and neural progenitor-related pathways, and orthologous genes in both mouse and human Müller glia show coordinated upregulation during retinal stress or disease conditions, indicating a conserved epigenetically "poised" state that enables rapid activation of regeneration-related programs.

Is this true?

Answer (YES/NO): NO